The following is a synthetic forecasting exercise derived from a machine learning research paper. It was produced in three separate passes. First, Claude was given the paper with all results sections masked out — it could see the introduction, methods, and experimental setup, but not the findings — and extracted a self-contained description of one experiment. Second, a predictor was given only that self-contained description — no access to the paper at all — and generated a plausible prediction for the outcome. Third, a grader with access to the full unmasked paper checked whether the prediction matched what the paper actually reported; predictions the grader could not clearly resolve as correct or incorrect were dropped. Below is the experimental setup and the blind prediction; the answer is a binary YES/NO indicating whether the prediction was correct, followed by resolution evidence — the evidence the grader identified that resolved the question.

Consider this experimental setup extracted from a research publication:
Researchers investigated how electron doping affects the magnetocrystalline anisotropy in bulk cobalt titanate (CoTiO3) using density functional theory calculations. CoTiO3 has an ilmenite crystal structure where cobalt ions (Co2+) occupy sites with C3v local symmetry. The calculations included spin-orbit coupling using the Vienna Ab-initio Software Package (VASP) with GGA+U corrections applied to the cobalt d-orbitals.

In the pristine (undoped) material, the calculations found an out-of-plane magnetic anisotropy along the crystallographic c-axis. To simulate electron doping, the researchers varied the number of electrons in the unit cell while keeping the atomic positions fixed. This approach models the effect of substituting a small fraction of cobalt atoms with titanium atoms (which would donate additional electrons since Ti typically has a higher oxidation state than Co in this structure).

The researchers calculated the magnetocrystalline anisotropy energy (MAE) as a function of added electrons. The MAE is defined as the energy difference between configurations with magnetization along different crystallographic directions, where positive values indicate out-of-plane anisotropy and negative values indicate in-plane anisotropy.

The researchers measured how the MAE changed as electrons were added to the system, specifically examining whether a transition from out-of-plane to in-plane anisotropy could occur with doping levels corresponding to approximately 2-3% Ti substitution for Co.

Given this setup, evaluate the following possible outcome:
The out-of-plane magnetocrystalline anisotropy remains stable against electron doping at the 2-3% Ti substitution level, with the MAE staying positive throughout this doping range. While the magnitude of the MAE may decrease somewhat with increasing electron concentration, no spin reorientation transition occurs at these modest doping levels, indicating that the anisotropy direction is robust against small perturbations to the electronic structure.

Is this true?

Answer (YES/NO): NO